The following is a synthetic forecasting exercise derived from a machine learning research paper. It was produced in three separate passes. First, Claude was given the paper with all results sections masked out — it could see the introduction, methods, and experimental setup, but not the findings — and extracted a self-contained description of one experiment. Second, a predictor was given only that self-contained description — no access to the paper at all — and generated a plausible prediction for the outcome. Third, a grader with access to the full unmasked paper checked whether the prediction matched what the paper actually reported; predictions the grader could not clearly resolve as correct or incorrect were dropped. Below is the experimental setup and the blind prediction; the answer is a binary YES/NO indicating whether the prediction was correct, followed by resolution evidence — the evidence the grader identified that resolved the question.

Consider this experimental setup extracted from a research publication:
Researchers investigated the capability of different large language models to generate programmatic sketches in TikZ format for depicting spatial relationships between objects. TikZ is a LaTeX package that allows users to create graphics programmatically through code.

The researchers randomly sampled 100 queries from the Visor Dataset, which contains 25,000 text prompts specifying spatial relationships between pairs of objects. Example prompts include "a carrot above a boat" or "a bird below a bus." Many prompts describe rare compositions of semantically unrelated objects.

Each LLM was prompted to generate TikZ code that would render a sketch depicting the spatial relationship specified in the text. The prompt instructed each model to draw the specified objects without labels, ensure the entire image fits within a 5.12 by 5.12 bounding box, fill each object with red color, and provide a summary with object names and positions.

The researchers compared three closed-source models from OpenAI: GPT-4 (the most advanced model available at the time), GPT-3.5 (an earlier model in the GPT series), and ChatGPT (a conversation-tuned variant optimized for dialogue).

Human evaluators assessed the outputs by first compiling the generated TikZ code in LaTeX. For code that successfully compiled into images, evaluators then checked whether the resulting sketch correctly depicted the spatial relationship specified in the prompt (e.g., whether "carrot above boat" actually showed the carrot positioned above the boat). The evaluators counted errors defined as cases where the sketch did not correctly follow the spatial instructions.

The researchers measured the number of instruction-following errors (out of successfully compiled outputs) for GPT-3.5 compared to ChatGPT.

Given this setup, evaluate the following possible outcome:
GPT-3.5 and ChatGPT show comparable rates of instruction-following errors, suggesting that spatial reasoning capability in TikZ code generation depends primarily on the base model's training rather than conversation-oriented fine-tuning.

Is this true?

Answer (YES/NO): NO